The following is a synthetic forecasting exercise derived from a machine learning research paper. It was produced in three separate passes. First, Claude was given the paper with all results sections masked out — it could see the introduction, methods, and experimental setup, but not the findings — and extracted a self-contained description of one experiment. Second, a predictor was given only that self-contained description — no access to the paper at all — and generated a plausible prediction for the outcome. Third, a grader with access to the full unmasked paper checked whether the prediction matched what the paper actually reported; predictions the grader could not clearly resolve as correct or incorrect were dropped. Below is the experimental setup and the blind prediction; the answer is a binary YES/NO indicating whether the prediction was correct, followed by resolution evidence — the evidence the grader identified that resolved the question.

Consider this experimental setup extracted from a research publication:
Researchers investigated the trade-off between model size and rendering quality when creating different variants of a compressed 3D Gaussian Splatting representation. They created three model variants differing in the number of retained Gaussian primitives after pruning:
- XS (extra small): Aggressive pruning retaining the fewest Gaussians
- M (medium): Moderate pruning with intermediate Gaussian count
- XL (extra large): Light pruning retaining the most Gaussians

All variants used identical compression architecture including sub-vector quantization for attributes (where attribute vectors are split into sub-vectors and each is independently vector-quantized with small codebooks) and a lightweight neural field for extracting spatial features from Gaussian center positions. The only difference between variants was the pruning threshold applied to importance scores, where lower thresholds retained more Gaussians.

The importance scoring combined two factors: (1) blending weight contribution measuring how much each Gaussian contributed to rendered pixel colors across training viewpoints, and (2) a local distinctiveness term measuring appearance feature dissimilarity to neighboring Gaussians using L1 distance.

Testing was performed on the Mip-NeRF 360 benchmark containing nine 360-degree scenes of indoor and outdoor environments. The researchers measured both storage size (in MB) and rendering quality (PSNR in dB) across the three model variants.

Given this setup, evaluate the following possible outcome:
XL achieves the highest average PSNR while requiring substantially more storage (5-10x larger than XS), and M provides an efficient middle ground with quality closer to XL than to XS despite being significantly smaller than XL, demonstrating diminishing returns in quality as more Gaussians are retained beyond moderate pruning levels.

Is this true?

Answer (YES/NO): NO